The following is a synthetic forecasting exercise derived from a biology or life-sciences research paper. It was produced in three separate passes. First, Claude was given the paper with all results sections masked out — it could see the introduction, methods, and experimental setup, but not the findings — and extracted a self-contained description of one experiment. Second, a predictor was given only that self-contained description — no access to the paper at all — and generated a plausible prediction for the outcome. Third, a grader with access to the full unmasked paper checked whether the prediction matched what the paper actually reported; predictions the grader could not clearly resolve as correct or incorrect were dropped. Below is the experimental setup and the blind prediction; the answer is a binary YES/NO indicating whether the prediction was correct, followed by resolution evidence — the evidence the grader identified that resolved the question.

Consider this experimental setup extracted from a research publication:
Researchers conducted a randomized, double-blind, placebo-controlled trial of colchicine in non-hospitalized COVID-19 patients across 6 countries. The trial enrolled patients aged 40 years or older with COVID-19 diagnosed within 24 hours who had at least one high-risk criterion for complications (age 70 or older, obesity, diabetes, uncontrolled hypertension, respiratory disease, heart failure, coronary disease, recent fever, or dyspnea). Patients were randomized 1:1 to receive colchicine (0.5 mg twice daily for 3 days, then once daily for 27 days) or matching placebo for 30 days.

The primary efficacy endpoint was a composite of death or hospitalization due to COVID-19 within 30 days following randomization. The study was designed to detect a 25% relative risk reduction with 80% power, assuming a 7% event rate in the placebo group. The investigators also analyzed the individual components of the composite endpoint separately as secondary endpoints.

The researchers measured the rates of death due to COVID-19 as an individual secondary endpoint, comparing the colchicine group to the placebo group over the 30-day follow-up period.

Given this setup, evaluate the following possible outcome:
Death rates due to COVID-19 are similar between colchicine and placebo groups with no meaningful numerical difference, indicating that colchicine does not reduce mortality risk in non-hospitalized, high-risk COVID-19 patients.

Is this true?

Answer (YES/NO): NO